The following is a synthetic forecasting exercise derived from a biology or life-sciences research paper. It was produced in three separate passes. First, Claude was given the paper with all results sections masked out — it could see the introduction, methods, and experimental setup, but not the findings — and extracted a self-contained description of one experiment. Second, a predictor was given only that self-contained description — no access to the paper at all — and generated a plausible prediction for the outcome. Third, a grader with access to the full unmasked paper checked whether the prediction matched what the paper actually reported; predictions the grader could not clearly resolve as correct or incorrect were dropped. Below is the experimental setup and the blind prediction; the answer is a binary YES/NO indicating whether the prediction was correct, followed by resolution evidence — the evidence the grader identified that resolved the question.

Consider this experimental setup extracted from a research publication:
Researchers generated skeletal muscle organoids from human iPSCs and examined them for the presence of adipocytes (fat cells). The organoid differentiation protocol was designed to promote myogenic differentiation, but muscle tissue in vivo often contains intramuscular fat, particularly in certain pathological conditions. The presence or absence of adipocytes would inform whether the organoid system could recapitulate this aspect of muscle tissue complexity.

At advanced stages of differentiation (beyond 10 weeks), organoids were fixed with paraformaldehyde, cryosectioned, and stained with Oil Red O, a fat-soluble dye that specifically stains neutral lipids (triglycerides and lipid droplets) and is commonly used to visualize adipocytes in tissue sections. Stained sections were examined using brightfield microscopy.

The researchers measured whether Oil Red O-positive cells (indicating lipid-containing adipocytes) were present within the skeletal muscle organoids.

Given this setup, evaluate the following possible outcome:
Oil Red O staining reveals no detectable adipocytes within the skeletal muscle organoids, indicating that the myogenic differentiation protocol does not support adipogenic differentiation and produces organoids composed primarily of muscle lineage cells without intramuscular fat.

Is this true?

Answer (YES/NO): NO